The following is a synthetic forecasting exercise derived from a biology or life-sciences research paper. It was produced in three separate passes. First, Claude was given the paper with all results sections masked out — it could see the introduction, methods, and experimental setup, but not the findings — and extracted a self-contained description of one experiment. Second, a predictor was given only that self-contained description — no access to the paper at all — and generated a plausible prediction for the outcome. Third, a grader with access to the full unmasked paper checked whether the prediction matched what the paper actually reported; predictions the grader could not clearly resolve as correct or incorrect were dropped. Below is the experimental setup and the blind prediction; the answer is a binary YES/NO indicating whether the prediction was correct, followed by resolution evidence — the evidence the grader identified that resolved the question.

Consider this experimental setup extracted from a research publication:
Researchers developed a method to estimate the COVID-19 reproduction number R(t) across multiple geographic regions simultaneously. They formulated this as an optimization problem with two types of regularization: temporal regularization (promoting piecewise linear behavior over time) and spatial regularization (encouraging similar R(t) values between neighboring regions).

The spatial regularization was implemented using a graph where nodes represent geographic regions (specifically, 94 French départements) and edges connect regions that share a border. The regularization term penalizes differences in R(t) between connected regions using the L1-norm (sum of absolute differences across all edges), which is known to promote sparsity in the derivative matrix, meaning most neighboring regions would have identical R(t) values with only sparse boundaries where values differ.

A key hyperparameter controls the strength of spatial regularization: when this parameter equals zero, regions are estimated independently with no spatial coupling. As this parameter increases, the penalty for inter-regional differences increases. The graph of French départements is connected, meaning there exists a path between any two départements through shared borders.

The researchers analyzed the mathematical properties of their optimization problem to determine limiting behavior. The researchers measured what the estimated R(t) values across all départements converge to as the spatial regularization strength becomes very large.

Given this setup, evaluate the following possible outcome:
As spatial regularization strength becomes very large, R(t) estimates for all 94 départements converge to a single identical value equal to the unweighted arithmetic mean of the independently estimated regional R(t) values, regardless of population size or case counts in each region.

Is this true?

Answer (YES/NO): NO